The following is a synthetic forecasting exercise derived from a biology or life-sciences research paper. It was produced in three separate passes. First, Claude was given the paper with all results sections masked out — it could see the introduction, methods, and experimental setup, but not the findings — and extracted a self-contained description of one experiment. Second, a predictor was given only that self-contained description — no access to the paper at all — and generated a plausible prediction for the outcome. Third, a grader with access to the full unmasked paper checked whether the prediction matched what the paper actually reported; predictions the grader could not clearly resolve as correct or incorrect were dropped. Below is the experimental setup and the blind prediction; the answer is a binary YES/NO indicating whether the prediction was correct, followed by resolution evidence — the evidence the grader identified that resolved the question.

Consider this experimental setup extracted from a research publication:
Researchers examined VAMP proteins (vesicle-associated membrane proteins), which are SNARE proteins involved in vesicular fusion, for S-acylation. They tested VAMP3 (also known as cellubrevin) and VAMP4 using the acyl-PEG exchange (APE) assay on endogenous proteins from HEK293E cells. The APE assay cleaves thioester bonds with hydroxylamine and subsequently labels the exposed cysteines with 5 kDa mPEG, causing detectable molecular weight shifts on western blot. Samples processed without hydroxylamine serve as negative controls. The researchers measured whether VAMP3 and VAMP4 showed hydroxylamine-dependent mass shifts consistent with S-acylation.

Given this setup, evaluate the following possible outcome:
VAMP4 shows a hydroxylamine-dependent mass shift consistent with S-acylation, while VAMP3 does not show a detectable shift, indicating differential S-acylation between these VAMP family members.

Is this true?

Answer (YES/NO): NO